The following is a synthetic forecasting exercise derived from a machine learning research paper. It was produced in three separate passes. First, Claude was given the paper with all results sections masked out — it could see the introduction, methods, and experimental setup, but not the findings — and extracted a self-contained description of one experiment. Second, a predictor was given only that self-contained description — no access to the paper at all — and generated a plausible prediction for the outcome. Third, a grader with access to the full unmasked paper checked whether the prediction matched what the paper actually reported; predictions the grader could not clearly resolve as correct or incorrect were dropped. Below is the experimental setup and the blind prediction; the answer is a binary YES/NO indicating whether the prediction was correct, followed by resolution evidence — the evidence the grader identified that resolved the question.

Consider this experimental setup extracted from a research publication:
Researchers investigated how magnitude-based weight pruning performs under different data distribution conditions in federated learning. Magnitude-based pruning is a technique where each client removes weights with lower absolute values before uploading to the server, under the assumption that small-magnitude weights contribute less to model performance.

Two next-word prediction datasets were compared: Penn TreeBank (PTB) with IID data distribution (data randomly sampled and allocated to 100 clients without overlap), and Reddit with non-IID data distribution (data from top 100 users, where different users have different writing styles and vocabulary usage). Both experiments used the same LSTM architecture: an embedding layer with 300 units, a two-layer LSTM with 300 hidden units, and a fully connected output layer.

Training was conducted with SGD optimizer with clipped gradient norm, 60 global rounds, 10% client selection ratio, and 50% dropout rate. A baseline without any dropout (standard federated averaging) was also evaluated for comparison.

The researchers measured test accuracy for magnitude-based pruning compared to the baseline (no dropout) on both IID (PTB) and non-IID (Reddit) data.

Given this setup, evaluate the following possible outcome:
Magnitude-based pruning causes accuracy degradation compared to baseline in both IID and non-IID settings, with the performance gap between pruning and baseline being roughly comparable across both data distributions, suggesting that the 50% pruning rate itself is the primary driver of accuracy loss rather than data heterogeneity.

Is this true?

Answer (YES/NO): NO